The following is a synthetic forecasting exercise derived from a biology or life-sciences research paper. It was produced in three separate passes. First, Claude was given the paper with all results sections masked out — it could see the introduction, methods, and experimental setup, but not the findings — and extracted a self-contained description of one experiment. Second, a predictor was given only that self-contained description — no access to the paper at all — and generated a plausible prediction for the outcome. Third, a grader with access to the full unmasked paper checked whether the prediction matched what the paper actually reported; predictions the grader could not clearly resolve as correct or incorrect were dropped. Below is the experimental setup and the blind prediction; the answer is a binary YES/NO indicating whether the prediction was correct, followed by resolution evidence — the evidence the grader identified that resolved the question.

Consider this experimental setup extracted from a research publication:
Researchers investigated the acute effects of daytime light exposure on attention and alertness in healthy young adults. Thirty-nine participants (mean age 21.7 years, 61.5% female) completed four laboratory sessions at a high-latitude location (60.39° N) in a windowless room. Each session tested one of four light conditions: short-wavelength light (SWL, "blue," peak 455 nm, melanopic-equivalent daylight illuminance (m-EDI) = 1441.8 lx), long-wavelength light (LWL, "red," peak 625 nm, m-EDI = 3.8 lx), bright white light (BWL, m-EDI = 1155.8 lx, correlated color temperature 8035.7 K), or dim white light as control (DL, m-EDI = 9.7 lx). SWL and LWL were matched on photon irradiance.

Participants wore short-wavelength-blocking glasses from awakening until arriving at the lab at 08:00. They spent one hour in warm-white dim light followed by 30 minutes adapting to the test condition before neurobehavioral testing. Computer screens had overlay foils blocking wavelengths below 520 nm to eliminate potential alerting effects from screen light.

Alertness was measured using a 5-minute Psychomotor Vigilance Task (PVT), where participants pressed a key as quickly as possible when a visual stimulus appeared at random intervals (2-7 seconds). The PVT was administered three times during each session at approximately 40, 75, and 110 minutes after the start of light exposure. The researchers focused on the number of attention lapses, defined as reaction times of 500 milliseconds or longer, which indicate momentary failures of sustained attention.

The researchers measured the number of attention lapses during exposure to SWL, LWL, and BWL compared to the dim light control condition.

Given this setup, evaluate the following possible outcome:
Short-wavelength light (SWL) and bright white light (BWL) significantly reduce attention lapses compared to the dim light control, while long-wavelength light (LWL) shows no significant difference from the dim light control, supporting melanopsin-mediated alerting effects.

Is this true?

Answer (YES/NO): NO